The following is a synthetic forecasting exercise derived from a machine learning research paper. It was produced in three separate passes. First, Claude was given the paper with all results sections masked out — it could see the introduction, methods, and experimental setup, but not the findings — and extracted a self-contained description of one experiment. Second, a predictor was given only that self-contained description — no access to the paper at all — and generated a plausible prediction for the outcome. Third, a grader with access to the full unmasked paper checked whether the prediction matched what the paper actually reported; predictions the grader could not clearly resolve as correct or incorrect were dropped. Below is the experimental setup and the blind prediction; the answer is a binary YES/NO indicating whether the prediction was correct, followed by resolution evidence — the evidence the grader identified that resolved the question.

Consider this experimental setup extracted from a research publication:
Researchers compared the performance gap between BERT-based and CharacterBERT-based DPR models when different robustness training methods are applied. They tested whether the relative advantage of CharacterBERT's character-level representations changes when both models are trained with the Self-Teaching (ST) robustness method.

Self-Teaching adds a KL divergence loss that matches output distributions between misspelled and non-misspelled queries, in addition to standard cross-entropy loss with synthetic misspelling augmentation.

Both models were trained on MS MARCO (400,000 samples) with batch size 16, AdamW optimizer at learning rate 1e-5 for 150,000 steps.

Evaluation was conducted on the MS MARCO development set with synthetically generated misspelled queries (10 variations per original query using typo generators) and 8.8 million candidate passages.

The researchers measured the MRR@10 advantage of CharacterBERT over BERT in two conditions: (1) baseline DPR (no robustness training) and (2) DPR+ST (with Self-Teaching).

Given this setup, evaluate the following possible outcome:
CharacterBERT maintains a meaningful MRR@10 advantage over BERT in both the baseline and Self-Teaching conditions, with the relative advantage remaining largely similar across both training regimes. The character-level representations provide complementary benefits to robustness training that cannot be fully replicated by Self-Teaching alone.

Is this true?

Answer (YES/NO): NO